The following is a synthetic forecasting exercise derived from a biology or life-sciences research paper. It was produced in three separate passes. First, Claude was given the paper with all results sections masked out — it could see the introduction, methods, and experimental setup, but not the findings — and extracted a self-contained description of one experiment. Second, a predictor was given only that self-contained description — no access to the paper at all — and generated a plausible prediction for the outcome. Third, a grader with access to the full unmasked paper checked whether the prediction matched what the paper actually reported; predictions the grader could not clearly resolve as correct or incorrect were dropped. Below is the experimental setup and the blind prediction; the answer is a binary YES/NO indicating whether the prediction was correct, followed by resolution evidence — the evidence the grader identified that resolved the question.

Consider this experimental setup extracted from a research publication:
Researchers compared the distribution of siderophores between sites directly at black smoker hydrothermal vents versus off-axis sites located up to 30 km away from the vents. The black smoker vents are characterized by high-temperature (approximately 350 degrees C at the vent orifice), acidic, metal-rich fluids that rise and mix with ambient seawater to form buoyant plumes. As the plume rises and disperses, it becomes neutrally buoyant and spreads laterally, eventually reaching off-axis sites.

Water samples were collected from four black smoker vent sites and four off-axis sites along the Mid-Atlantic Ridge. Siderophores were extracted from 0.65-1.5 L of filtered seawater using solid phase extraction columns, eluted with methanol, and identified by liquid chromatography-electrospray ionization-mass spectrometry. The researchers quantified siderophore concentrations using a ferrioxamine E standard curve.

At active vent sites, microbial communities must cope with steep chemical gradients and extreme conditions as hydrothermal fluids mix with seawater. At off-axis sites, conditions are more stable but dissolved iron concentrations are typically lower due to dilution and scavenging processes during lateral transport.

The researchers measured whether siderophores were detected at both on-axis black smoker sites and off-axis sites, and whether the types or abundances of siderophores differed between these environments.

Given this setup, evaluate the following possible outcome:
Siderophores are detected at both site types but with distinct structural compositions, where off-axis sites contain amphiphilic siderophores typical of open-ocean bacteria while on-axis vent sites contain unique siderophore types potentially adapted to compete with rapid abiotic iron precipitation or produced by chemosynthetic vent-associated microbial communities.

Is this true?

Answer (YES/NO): NO